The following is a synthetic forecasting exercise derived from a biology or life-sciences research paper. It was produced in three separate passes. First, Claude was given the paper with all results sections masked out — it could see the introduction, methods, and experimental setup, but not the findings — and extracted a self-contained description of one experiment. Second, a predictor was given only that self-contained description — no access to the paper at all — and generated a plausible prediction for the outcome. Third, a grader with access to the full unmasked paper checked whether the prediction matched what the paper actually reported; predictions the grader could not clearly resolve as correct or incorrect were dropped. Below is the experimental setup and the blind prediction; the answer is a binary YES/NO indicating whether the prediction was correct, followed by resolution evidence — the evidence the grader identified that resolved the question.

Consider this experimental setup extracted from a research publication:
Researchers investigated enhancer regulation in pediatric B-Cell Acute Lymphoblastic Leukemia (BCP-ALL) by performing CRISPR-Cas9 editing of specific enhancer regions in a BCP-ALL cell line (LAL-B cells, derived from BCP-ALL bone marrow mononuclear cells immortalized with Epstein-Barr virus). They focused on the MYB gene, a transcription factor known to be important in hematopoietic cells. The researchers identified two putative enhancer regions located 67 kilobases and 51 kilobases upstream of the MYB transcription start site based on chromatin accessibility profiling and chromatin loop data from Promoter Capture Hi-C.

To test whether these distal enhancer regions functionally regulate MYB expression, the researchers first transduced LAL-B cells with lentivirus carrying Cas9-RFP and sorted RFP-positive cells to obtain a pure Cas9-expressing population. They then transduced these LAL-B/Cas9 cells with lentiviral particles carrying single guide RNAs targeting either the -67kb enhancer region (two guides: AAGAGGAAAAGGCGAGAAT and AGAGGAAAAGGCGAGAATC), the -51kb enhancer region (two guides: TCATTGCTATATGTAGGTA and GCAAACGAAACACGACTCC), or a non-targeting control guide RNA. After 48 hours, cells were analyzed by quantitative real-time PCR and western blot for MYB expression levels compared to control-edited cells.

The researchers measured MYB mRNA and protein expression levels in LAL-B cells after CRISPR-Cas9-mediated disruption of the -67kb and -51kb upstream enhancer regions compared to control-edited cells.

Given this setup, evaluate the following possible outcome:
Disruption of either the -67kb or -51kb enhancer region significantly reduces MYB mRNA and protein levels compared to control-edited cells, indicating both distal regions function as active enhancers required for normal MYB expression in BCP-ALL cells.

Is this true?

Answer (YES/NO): YES